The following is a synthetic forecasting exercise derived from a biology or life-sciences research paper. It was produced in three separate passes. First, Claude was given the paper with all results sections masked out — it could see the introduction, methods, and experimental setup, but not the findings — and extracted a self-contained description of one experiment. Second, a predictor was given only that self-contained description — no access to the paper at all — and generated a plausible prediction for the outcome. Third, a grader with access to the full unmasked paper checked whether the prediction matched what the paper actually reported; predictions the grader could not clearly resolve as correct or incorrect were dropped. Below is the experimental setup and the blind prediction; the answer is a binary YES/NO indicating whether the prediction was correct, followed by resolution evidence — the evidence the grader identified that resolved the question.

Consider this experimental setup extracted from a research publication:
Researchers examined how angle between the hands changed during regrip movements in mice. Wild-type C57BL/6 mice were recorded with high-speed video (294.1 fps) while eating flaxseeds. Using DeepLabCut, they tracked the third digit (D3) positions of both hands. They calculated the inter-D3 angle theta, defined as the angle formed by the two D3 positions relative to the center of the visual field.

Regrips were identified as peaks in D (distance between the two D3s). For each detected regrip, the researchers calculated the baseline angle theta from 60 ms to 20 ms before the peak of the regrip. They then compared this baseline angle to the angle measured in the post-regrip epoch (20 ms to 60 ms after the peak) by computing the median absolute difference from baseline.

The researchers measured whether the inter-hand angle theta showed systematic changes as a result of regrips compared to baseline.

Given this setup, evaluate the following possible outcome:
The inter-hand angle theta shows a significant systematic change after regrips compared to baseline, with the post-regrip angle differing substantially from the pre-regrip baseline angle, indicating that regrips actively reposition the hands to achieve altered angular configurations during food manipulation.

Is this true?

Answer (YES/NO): YES